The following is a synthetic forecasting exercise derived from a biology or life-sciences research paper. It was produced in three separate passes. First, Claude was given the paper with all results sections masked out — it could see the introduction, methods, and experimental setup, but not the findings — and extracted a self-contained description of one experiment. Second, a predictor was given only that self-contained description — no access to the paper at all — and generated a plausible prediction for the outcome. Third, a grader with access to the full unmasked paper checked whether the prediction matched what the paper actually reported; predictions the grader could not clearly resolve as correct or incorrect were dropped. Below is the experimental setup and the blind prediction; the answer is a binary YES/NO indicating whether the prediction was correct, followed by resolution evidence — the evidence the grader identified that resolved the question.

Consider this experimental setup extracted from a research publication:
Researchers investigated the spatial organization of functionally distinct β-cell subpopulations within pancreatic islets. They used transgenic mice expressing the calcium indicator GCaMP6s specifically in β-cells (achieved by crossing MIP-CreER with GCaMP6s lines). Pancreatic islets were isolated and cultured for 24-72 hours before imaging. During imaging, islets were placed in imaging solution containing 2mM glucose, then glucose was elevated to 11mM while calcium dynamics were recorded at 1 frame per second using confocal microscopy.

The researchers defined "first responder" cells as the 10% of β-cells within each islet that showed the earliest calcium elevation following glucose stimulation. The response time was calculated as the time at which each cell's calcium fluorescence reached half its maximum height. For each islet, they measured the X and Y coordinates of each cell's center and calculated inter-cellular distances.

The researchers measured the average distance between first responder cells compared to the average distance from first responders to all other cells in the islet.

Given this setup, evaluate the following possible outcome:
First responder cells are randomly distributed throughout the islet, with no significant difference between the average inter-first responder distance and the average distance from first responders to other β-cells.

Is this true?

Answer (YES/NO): NO